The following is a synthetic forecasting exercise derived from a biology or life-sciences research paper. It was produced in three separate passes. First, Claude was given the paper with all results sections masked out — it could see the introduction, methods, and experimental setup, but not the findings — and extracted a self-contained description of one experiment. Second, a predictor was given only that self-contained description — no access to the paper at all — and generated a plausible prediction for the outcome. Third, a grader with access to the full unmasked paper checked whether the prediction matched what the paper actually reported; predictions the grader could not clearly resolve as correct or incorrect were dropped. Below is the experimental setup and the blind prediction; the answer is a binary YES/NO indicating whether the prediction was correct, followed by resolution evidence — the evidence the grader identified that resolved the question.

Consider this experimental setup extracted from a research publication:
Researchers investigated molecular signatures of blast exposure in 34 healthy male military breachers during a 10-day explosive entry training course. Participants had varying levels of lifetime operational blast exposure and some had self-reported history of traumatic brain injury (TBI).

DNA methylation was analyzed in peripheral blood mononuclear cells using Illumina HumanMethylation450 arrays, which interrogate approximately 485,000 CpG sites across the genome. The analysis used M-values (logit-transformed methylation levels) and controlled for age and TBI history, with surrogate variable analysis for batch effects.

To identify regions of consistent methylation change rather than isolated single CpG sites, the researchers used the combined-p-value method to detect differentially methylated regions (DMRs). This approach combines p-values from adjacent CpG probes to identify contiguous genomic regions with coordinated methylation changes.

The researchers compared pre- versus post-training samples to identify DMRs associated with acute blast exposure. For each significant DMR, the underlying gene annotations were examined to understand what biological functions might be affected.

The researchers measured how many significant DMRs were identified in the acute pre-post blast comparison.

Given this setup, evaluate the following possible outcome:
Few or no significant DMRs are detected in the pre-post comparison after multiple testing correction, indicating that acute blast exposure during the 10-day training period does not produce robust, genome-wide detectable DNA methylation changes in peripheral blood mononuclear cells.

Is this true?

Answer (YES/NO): YES